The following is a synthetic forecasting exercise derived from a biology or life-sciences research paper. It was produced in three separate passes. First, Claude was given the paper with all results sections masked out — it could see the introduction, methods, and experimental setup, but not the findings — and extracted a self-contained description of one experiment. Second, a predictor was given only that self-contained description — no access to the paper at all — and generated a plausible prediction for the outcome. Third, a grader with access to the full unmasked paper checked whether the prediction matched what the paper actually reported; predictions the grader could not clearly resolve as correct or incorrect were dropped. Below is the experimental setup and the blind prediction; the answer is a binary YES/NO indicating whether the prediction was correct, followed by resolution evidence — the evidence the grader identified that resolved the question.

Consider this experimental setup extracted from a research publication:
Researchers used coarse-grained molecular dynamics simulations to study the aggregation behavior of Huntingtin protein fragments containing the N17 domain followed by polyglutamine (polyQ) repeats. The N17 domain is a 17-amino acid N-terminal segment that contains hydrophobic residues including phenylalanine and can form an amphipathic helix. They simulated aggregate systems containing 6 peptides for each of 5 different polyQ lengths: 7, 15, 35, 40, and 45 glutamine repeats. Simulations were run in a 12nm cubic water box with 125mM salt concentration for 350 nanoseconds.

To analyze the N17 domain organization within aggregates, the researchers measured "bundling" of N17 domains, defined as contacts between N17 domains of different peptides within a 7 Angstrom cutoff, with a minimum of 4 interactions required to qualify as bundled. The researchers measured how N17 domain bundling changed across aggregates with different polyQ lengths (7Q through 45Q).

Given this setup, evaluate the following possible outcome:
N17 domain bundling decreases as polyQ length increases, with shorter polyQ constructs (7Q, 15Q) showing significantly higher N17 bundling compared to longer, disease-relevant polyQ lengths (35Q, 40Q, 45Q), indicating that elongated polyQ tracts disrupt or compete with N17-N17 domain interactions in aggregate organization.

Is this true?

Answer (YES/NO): YES